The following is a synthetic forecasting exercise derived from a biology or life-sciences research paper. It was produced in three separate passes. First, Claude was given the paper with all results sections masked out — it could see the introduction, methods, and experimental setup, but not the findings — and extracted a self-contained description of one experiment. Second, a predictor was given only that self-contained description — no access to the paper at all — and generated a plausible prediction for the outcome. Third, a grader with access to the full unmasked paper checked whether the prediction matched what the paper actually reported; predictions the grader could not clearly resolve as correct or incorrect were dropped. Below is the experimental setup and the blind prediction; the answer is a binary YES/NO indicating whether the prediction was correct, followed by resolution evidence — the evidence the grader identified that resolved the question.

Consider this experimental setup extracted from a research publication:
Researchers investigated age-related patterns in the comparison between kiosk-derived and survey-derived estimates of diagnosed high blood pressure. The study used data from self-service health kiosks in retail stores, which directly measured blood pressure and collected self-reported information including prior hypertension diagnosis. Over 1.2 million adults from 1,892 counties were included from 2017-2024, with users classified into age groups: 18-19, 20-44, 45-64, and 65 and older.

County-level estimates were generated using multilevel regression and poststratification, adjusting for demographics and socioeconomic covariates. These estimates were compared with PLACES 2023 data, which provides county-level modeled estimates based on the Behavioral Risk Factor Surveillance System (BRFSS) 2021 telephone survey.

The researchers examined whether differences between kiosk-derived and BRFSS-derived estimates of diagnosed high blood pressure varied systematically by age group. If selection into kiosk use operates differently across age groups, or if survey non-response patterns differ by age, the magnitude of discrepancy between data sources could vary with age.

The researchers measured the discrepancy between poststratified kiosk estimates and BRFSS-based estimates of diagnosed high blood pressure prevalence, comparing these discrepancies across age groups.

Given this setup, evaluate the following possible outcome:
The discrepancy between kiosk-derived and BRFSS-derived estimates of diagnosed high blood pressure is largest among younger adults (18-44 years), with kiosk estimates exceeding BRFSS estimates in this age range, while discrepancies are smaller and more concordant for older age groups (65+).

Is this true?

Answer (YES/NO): YES